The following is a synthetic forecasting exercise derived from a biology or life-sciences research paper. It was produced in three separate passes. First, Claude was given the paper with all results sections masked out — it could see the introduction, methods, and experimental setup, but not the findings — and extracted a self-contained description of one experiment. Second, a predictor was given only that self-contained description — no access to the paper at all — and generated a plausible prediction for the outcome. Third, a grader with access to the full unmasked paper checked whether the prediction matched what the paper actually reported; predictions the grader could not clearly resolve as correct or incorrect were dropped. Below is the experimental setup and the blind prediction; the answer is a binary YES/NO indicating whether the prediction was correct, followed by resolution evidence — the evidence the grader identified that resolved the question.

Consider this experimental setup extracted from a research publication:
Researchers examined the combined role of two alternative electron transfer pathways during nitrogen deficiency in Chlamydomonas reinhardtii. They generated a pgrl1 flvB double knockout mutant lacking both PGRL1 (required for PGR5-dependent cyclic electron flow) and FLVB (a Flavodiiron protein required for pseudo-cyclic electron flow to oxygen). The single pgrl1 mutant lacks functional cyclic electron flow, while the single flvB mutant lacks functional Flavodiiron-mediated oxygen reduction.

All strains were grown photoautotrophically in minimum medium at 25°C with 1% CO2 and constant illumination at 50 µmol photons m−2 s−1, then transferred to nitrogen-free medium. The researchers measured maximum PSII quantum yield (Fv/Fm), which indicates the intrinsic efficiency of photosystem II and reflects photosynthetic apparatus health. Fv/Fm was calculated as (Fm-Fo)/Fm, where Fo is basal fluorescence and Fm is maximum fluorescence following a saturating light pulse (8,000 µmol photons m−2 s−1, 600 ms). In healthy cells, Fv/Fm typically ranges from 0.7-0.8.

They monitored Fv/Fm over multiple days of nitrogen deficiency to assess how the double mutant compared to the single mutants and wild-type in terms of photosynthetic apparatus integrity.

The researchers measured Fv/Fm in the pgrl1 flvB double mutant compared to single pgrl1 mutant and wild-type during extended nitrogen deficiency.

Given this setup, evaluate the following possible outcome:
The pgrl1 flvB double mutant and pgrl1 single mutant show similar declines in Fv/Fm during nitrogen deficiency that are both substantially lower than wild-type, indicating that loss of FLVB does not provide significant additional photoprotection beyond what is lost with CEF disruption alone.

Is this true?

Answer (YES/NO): NO